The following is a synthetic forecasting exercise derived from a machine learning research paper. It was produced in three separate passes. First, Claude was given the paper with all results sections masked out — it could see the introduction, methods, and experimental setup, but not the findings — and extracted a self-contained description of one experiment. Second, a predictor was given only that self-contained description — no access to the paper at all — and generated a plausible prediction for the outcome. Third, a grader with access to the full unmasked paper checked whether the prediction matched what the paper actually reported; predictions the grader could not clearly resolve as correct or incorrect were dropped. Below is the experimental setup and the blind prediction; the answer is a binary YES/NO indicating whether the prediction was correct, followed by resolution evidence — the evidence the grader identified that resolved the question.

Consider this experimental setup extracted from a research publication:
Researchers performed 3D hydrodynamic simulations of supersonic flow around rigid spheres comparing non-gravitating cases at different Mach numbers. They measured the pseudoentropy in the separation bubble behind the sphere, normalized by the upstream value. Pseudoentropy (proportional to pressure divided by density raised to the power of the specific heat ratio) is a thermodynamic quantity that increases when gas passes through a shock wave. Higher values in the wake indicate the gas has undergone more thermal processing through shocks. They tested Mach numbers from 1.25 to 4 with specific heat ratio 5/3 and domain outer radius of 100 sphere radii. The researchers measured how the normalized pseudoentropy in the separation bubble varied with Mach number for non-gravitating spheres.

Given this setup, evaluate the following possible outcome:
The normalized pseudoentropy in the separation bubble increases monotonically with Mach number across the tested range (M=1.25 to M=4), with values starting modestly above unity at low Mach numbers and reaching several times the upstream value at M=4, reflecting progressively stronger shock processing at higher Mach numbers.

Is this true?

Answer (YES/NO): NO